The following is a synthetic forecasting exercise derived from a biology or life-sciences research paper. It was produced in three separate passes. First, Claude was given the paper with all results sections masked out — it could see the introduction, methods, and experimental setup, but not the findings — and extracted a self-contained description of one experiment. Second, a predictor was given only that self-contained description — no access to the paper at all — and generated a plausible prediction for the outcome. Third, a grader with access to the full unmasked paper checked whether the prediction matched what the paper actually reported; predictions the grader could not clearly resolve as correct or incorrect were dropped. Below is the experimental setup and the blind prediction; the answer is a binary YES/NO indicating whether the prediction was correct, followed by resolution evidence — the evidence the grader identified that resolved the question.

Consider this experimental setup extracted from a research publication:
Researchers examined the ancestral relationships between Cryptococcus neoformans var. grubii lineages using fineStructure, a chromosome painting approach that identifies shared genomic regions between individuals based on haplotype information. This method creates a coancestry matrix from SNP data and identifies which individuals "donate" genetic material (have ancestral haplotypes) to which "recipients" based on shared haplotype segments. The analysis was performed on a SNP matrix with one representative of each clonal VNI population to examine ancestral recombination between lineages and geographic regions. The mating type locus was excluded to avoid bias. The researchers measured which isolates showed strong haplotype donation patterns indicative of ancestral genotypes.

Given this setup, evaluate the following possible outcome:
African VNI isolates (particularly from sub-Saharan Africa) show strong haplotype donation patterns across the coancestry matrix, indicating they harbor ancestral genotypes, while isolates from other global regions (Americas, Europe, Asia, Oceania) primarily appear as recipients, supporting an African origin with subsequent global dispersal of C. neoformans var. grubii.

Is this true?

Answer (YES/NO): NO